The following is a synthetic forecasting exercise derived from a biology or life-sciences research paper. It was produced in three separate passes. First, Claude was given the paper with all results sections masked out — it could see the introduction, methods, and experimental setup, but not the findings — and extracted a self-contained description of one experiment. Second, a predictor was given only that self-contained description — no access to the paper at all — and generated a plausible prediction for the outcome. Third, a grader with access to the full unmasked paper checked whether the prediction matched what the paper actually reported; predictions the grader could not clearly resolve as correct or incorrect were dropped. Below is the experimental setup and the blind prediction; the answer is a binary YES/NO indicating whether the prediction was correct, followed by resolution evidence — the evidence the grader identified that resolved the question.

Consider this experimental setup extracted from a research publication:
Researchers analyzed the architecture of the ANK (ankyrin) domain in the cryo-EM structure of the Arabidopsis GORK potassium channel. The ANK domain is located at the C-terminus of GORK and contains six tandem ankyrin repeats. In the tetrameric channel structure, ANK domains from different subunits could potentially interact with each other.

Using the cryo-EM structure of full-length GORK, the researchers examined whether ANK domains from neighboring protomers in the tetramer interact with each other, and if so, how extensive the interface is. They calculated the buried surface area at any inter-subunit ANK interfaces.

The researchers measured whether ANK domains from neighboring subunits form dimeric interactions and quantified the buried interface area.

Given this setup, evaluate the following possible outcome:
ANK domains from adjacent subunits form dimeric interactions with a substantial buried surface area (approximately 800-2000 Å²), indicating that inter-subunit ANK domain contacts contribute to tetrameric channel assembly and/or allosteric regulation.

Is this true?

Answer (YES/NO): YES